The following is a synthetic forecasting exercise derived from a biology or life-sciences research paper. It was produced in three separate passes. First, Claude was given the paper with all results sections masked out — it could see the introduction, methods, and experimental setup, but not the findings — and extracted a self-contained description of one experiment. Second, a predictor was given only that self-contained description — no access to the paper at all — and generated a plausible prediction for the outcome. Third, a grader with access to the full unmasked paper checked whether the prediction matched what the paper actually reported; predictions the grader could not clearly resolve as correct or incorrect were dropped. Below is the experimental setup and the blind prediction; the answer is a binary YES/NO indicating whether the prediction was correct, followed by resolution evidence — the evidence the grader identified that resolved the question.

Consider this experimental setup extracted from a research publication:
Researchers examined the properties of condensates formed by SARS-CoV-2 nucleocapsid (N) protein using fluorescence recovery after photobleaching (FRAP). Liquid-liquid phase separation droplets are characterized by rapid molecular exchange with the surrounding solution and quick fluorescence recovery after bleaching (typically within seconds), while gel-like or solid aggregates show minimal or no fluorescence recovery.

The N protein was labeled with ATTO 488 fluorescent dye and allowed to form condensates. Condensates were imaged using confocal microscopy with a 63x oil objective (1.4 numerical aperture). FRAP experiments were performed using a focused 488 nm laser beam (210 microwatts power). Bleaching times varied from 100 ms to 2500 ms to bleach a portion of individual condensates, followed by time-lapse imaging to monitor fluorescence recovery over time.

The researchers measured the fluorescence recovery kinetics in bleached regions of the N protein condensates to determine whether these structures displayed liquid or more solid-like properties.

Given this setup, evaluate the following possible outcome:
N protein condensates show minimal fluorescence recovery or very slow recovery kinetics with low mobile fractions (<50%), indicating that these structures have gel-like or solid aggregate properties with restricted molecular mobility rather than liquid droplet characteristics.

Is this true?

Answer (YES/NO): YES